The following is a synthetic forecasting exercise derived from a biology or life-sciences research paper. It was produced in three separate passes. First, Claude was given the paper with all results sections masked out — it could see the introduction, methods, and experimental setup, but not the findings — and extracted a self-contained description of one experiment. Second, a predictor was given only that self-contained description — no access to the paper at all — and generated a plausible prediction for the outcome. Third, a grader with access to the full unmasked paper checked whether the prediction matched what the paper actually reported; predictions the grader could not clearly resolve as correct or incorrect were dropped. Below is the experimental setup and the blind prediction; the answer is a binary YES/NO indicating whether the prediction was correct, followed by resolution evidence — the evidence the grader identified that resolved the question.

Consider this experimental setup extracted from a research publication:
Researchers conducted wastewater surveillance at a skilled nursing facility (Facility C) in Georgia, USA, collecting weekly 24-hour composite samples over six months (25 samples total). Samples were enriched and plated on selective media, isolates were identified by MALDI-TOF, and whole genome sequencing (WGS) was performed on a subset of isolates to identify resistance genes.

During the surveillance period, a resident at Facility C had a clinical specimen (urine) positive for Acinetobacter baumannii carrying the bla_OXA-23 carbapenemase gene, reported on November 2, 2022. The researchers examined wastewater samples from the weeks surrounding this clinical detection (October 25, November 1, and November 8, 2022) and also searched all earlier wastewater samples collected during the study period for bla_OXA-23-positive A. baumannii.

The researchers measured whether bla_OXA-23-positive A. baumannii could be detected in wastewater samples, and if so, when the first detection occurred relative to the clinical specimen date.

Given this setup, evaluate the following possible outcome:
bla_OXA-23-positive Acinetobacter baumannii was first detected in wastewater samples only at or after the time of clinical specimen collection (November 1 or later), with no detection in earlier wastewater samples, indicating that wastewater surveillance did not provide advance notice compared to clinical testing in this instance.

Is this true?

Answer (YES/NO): NO